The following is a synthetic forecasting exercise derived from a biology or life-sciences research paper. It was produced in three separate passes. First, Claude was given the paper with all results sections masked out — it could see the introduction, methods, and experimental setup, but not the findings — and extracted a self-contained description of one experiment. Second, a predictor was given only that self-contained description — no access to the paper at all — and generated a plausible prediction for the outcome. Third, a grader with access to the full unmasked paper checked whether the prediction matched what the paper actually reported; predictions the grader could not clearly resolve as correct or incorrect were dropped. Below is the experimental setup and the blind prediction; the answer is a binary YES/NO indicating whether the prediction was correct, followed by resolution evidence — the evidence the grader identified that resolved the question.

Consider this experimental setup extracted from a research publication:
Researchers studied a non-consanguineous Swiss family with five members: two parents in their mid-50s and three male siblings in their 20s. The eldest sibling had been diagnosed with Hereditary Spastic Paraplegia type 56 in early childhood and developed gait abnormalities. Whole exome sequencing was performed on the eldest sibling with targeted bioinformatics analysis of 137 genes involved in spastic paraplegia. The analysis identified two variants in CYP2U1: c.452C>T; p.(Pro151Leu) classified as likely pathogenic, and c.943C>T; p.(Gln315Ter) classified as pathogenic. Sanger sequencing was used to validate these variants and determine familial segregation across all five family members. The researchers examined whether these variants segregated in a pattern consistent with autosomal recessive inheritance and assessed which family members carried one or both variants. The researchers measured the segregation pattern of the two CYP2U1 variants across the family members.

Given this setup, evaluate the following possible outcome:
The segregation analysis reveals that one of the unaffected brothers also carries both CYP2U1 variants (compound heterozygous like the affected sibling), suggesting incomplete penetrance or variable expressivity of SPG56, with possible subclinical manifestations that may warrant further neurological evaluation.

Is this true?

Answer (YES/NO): NO